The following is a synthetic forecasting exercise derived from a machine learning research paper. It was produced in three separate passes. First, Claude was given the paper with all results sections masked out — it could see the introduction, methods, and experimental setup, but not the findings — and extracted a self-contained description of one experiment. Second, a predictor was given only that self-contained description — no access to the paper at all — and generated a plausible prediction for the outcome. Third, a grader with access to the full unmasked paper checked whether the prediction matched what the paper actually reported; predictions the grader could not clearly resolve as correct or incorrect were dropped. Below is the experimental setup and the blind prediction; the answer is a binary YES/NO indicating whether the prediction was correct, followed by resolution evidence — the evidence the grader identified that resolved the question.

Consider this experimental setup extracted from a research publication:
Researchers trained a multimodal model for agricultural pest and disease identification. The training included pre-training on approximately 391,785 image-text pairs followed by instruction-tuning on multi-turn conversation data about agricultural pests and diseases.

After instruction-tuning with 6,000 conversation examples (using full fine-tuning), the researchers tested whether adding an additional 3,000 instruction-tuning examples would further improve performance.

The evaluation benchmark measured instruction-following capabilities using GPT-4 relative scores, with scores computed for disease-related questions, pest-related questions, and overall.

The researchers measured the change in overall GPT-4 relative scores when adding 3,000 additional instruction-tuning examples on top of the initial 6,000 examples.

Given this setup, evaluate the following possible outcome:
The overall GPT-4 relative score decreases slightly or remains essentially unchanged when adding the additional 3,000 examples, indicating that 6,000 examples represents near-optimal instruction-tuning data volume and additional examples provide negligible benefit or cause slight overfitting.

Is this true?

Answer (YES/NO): NO